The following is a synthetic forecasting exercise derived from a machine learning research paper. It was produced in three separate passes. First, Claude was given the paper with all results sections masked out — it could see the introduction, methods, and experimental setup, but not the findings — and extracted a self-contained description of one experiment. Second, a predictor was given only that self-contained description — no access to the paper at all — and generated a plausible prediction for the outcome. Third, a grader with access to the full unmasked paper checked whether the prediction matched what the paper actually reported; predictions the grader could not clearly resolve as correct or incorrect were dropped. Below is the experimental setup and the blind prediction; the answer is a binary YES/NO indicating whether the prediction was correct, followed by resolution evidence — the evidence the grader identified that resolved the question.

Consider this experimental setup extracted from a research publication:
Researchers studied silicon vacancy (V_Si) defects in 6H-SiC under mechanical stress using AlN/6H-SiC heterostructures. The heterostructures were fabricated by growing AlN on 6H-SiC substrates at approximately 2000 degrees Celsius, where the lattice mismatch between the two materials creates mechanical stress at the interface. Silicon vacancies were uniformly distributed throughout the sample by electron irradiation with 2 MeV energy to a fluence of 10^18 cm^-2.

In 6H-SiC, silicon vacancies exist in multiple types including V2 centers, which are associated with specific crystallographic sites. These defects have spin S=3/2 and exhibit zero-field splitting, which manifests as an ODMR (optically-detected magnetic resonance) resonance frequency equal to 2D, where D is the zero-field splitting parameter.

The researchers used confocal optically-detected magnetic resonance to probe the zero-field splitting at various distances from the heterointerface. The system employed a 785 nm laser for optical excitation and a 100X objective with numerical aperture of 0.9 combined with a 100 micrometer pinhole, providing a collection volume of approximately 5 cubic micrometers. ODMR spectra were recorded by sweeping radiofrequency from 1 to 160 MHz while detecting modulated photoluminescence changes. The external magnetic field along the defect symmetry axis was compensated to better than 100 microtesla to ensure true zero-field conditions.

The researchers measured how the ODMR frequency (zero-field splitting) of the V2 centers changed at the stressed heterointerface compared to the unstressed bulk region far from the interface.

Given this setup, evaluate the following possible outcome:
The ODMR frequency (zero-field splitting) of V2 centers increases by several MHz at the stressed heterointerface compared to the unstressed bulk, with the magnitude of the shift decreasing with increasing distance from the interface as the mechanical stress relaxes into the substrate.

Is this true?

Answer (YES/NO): NO